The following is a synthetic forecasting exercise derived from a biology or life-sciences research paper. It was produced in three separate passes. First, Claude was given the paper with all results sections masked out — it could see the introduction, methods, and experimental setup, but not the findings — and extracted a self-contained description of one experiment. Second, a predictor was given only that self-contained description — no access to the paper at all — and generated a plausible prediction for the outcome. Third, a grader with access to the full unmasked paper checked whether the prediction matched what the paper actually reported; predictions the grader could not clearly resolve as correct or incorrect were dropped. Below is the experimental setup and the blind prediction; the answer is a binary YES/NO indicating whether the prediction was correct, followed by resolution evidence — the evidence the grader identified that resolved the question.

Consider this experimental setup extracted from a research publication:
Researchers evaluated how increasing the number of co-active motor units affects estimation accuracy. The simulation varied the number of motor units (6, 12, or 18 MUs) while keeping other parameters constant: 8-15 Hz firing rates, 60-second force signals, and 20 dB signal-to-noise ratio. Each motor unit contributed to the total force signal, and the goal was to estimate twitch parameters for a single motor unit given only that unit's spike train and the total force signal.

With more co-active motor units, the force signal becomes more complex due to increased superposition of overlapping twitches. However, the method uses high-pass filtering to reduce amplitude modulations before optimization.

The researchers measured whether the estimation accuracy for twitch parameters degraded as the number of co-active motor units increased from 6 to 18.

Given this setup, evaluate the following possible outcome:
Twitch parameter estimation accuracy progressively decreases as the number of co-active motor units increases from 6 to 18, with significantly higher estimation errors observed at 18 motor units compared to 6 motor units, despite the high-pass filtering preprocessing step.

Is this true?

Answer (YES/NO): NO